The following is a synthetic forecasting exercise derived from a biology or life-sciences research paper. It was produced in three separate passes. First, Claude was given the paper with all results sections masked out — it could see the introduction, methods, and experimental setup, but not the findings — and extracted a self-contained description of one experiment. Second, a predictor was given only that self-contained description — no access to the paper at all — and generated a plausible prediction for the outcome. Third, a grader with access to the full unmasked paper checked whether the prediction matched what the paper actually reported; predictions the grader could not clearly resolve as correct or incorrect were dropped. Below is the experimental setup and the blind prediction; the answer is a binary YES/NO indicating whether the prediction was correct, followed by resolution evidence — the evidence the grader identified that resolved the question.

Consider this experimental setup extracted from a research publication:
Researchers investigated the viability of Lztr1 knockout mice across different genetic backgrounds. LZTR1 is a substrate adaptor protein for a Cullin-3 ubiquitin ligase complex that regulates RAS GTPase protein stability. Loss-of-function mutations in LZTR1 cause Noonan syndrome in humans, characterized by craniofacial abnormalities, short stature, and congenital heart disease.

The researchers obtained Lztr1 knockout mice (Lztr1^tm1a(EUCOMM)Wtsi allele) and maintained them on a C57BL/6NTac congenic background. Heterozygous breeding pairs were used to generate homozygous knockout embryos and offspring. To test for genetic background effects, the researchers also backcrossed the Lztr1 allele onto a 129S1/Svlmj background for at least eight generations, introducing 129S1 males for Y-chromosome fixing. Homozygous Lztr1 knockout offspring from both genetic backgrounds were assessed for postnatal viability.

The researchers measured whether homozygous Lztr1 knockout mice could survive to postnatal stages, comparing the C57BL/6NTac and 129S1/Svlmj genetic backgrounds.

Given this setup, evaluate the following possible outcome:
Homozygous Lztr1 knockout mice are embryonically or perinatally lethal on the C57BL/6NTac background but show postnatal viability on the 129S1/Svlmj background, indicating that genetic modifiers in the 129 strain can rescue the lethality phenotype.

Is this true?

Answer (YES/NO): NO